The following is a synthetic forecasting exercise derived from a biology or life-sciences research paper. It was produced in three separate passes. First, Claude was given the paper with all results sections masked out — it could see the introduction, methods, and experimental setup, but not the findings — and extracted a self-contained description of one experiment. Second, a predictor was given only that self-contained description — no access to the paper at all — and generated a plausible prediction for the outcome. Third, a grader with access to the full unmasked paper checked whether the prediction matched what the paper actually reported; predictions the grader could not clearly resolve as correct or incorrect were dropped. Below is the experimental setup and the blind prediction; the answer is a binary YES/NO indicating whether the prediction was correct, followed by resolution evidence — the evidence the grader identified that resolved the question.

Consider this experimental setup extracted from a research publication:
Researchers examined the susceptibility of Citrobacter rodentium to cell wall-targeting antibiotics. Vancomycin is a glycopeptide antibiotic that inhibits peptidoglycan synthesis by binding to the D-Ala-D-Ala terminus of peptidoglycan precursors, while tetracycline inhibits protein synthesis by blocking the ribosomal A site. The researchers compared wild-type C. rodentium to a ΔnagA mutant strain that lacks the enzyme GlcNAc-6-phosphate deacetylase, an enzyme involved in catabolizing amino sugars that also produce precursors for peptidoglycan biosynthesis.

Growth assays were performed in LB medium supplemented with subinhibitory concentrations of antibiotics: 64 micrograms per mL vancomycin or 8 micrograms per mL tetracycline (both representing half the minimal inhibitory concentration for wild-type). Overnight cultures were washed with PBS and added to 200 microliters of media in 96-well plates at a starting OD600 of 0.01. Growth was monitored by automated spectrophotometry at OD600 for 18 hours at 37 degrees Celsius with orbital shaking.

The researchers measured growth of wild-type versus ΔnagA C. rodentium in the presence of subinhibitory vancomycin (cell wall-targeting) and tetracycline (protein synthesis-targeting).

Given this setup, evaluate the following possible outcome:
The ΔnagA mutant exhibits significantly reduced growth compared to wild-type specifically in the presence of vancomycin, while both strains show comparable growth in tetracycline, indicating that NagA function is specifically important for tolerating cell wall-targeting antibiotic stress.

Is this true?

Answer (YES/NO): YES